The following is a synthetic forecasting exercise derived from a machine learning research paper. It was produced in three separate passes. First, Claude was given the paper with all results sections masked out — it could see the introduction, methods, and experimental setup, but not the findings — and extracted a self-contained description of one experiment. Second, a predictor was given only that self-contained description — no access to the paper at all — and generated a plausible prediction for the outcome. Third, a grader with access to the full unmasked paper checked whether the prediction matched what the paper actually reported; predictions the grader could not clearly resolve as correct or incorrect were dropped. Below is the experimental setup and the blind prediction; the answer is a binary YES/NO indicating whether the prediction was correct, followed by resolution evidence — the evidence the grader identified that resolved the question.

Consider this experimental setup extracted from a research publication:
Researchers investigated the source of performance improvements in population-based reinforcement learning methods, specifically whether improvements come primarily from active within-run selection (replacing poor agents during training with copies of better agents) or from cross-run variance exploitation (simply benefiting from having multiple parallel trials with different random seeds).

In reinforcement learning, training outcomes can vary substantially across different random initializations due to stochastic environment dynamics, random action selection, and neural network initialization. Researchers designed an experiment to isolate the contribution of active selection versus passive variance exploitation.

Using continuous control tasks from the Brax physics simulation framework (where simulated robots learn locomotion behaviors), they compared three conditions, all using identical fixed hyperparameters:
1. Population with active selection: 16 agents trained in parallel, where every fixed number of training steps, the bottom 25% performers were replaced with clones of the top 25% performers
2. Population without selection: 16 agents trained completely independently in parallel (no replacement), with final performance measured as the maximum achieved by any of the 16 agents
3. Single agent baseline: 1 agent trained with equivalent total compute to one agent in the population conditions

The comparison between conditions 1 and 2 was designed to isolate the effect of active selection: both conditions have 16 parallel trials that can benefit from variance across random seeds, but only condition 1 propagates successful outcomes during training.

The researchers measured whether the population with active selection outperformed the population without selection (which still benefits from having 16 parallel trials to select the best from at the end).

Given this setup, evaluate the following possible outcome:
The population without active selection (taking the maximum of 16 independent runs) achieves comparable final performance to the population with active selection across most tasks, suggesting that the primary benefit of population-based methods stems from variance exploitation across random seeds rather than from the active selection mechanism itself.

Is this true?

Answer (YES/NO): NO